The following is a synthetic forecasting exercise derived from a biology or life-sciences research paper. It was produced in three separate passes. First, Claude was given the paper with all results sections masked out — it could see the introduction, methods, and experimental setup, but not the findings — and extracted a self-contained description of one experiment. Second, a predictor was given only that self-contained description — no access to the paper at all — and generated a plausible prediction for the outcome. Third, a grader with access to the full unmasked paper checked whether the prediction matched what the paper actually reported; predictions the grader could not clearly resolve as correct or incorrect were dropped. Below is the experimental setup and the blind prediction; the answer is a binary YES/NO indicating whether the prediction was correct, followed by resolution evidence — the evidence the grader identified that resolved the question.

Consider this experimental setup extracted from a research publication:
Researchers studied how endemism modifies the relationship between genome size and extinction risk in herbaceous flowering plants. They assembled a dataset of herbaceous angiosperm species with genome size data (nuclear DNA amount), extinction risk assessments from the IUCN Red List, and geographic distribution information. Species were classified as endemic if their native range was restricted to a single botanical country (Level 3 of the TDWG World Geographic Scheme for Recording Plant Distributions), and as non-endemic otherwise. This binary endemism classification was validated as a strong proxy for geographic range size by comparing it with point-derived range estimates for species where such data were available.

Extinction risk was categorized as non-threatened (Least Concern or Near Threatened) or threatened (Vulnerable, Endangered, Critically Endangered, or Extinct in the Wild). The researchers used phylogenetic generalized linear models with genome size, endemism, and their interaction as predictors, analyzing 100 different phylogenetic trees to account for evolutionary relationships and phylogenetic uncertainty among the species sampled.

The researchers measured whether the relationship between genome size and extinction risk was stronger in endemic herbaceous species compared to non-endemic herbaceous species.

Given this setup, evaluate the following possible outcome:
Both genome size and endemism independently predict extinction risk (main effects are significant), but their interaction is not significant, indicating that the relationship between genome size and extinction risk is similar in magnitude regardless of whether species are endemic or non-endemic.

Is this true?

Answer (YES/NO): NO